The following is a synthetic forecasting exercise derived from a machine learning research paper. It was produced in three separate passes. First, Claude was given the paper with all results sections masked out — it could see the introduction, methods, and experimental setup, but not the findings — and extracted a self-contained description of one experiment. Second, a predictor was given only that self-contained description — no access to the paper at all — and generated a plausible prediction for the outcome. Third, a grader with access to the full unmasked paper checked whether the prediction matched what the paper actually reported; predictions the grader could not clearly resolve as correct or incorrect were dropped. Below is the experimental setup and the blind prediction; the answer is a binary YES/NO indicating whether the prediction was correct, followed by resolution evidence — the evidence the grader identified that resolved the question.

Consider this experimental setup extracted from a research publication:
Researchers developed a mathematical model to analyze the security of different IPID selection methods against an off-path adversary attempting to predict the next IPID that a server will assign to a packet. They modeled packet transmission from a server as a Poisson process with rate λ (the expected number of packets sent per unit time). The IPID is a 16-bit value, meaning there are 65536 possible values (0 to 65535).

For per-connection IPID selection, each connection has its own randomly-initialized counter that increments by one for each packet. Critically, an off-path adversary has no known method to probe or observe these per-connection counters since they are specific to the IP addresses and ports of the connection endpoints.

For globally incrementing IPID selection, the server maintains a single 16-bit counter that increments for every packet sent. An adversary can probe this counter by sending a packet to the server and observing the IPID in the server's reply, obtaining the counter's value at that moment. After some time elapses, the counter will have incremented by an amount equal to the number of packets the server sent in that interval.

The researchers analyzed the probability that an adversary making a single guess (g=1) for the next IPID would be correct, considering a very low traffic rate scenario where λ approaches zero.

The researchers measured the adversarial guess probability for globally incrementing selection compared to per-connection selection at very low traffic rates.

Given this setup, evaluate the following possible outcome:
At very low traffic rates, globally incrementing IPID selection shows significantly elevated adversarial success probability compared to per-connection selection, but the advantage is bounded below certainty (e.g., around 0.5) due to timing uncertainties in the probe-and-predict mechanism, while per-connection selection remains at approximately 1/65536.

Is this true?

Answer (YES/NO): NO